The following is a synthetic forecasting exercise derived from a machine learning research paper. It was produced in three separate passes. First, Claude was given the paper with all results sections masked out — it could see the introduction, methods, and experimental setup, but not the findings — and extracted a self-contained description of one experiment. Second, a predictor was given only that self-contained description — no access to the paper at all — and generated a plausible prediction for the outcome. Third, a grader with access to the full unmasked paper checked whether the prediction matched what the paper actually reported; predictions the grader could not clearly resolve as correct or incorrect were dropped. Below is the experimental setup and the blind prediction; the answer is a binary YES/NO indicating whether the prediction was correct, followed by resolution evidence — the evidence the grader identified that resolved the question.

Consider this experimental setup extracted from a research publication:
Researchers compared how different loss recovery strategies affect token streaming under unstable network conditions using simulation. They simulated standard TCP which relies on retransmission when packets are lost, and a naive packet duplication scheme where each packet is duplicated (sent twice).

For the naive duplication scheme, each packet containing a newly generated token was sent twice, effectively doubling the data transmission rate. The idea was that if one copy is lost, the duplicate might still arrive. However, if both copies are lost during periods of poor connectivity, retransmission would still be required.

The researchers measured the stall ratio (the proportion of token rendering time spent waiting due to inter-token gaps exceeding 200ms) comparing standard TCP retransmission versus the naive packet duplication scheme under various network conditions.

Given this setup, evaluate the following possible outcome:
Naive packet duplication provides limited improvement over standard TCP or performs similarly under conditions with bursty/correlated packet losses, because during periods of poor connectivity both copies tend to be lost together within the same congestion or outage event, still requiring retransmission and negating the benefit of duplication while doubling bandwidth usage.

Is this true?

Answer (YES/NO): NO